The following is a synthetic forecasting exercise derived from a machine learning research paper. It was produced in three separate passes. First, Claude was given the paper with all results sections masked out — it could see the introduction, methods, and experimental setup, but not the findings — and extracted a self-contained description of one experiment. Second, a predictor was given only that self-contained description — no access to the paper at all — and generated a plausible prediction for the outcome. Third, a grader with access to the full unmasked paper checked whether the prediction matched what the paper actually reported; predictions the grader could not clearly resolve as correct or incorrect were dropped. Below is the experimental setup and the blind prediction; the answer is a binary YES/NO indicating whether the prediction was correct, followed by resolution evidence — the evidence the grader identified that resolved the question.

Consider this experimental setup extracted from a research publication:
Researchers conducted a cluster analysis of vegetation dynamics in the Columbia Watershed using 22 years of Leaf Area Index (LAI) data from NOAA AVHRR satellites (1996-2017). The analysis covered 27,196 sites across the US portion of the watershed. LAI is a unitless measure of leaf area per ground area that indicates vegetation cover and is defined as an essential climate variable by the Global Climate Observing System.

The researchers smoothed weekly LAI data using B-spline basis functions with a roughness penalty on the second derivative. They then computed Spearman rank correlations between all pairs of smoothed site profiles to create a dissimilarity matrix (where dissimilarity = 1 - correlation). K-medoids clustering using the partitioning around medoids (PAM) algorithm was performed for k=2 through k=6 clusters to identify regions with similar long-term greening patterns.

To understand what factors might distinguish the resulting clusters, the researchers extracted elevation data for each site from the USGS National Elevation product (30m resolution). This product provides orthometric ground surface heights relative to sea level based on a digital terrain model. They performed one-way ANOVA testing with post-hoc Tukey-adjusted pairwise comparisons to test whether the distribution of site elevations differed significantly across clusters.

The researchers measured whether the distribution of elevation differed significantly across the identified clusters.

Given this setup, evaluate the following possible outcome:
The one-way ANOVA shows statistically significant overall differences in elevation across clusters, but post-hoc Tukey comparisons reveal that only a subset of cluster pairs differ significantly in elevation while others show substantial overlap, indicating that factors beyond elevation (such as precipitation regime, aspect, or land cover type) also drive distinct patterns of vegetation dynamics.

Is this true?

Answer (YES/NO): NO